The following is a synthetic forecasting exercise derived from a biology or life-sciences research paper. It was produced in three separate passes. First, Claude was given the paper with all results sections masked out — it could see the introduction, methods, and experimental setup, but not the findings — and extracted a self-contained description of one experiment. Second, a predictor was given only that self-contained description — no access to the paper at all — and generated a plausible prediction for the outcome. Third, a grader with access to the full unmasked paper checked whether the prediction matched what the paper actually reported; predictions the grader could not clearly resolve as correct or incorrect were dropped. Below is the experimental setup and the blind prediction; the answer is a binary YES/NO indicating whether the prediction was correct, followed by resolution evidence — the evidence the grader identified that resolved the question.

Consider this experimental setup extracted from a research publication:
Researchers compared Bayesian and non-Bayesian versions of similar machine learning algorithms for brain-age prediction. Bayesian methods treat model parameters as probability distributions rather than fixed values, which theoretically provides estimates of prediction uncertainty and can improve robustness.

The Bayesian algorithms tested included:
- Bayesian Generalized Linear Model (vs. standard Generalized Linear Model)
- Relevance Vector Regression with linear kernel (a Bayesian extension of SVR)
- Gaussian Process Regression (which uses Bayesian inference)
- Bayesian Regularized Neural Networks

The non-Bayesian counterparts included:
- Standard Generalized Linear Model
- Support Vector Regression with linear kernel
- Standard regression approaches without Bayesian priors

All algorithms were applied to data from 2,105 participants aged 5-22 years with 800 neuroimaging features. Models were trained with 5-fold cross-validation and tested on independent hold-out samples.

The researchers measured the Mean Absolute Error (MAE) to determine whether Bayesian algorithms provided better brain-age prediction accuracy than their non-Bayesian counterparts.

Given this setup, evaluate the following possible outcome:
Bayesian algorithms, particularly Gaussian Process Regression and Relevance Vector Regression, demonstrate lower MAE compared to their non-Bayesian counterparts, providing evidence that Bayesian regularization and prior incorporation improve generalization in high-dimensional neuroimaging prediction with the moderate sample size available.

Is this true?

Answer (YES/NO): NO